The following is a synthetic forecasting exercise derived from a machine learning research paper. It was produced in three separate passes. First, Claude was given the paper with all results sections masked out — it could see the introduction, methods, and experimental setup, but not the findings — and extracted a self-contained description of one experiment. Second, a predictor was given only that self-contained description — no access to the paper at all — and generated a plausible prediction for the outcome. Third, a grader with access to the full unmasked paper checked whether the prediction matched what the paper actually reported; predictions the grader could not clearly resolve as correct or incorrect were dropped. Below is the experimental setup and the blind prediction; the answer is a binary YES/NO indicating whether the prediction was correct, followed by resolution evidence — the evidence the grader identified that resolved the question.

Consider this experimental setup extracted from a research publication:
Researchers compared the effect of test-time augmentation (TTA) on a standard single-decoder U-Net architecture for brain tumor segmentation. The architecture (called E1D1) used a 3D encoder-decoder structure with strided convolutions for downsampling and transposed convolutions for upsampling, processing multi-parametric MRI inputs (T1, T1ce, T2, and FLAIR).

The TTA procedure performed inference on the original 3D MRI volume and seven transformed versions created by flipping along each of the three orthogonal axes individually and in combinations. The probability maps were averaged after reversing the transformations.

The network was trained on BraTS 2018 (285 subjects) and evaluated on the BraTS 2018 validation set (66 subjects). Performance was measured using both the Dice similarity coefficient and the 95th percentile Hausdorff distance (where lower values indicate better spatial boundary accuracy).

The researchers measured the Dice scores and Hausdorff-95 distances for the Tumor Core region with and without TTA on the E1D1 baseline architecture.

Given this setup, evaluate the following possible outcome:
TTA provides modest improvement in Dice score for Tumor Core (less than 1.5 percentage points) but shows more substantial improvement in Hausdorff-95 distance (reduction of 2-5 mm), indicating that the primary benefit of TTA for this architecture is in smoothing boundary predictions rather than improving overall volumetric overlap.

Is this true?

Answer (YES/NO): NO